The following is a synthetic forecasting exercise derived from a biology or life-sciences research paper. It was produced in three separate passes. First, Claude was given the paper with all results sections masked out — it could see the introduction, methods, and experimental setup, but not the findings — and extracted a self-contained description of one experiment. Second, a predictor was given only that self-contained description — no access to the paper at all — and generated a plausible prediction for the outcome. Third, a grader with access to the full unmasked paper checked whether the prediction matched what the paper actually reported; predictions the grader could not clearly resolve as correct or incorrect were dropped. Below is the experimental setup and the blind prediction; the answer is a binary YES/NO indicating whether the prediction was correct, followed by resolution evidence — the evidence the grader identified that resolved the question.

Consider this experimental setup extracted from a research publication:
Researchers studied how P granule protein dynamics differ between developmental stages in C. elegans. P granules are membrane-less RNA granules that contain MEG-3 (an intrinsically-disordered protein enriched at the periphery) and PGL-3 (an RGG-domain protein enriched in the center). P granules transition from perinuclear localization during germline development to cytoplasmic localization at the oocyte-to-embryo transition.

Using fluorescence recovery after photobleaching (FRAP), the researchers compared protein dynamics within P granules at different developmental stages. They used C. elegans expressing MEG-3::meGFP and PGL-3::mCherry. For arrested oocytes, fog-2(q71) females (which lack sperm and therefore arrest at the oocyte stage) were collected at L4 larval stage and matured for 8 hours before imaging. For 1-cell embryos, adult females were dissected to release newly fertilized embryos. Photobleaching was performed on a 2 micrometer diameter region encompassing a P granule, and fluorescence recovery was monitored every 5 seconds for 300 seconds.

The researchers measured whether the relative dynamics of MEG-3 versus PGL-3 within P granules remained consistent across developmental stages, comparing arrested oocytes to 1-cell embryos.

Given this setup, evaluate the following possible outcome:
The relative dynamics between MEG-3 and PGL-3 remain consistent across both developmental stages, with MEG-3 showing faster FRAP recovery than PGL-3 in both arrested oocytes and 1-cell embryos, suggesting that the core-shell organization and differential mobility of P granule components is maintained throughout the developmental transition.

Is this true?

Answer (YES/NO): NO